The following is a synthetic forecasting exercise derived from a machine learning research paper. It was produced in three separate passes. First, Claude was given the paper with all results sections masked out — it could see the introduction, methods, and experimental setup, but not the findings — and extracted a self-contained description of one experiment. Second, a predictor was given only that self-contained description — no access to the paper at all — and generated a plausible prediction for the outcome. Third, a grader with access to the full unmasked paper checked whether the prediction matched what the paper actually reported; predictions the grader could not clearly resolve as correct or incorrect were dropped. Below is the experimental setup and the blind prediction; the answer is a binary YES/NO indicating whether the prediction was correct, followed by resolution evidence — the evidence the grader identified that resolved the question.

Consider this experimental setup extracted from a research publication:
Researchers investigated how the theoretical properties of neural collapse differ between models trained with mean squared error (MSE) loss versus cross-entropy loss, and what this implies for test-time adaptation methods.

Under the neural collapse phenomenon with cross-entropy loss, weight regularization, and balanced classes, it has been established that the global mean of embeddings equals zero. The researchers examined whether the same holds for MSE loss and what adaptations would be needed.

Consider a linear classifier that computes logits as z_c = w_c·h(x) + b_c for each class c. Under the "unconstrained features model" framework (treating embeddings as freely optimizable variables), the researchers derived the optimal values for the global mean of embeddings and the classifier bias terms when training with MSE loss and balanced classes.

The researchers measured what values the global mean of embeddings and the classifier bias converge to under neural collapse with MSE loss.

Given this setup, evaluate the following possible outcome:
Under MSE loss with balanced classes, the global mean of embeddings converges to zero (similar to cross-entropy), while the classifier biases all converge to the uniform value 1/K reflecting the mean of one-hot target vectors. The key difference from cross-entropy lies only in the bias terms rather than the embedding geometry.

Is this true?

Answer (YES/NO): YES